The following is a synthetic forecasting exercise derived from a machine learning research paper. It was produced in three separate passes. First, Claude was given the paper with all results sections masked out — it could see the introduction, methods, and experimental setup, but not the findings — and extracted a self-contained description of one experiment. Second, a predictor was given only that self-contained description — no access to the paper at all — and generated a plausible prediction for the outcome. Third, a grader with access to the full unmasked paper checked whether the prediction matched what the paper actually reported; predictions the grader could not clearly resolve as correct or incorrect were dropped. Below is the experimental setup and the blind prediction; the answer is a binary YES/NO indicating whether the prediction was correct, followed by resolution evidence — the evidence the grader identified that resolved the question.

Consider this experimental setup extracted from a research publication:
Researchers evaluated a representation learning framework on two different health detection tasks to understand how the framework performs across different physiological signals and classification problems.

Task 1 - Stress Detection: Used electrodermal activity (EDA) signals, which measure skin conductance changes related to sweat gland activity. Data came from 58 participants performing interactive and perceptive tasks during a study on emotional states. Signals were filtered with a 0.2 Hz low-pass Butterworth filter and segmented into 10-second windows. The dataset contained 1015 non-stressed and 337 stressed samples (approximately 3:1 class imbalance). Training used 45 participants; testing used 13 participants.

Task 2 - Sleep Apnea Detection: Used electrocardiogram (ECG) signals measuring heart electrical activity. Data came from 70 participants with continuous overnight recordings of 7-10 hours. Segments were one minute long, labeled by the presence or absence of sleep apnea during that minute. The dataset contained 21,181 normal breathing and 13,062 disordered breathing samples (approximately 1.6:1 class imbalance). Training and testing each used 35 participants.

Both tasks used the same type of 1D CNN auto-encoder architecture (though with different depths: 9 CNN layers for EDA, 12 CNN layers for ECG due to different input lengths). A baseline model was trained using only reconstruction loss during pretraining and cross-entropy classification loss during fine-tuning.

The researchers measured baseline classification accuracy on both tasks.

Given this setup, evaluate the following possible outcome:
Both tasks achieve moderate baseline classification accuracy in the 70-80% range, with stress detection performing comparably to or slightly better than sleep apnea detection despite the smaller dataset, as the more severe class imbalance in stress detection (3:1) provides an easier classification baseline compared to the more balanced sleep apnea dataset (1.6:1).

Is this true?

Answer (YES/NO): NO